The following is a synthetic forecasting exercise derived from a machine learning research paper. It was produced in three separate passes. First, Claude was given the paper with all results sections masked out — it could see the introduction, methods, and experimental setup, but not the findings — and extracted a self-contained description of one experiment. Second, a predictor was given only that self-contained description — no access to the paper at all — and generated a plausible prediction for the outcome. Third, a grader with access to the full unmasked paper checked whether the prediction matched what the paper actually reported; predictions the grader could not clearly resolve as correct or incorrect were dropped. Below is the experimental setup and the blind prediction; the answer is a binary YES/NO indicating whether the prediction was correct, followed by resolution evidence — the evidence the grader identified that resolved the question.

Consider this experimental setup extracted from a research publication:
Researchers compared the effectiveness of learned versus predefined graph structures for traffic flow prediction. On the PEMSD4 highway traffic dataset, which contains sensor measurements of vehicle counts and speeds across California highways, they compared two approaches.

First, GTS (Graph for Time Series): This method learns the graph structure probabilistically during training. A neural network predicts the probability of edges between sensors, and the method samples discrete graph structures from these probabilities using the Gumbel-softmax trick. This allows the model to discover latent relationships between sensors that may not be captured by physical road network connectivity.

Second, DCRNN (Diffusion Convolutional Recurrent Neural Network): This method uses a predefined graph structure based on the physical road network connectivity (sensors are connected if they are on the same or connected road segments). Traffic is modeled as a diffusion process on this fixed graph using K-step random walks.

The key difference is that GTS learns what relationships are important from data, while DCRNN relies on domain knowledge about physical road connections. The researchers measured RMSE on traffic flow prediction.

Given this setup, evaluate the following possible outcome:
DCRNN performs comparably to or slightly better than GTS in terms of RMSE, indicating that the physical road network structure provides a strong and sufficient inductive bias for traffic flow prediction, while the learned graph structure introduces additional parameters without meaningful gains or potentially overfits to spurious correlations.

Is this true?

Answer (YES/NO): YES